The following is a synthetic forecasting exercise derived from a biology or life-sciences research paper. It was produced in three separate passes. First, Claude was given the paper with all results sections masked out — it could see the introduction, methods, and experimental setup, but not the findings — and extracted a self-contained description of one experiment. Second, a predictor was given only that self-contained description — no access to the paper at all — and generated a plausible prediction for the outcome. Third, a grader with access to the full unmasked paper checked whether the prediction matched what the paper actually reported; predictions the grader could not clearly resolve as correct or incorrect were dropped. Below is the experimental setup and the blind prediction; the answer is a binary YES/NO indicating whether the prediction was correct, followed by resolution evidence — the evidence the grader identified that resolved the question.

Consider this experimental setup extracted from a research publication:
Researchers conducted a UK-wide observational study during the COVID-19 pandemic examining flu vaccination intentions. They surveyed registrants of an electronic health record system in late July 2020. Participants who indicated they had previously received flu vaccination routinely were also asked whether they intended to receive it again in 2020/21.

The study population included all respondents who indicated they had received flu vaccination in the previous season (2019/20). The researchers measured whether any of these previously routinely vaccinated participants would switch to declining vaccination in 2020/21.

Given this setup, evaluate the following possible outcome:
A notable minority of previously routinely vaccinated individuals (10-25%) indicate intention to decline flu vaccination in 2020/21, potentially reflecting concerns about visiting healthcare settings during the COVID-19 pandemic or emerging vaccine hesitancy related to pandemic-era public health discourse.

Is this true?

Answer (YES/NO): NO